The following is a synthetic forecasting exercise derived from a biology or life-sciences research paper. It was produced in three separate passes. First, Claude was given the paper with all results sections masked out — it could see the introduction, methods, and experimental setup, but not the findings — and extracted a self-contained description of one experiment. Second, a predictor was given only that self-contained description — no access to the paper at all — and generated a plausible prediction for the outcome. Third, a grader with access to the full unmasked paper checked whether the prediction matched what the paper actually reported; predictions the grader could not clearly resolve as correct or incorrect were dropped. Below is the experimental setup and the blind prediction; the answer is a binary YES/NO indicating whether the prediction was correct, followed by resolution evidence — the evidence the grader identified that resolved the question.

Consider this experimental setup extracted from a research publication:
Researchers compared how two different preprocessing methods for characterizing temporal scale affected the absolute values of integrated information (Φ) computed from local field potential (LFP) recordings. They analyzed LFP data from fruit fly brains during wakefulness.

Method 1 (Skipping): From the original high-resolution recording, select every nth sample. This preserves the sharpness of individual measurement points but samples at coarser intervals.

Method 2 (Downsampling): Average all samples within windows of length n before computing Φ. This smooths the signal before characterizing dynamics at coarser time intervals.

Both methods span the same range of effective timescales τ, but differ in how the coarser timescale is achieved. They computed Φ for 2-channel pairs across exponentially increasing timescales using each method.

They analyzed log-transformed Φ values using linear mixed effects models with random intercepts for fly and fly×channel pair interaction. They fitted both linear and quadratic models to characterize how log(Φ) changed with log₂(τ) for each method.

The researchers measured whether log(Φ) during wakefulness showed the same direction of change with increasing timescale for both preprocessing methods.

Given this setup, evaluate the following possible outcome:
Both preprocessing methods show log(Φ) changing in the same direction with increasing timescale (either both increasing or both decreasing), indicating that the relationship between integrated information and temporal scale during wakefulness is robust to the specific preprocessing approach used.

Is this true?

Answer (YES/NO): NO